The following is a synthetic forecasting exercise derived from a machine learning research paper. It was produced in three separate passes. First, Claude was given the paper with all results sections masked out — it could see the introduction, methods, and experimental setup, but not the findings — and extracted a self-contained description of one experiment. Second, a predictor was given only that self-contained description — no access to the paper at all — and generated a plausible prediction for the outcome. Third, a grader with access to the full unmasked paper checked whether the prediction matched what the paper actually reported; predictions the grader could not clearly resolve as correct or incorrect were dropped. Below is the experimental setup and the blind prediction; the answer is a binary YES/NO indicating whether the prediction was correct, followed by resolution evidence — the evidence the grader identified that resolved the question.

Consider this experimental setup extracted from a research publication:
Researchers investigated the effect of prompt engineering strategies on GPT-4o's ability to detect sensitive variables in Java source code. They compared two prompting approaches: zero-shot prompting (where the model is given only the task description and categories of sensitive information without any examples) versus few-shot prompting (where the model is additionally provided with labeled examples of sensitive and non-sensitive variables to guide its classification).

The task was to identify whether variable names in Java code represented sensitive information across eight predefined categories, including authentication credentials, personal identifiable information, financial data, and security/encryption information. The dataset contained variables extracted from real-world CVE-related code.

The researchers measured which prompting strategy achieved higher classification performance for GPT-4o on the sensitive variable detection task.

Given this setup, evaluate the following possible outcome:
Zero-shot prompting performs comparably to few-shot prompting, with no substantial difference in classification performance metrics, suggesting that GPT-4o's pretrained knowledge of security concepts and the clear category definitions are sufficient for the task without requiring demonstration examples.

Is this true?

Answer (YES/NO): NO